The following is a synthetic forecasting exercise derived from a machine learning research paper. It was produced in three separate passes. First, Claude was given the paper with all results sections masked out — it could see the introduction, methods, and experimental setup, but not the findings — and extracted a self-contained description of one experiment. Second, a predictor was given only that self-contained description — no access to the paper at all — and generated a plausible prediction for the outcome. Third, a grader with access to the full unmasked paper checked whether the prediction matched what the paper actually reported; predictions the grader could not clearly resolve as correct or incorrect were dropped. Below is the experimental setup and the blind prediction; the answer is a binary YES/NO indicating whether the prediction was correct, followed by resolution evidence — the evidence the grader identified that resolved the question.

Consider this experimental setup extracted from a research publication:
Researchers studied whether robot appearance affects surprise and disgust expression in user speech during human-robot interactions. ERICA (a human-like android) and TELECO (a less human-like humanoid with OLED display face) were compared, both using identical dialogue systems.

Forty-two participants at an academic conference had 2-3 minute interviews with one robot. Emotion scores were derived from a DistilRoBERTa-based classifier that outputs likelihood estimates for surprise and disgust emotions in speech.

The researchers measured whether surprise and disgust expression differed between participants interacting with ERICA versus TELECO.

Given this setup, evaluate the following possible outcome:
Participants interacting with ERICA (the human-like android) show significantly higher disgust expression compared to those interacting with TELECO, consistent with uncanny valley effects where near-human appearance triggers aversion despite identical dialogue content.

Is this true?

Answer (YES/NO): NO